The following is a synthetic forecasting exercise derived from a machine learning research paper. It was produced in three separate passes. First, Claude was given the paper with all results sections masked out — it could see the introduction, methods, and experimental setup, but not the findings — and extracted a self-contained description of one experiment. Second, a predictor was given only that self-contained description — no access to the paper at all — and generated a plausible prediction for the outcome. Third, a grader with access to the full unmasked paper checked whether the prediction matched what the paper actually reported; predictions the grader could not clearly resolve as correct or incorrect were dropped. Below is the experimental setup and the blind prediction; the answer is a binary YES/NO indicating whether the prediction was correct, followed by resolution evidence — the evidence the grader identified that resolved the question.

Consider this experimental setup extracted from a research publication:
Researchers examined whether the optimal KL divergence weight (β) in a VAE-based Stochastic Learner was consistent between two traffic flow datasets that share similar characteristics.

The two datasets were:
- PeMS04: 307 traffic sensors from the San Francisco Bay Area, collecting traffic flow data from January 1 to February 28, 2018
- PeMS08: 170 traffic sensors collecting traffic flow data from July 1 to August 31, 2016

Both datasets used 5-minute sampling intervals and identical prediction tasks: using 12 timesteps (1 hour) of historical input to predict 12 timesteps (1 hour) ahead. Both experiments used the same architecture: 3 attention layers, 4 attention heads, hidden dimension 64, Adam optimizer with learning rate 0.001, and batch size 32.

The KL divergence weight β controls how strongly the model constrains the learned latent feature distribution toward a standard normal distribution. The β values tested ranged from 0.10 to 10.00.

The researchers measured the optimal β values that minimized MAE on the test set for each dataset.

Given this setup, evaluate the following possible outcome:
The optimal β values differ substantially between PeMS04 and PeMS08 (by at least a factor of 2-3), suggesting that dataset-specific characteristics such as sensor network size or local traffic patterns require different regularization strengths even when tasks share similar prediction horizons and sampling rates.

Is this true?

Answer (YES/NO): YES